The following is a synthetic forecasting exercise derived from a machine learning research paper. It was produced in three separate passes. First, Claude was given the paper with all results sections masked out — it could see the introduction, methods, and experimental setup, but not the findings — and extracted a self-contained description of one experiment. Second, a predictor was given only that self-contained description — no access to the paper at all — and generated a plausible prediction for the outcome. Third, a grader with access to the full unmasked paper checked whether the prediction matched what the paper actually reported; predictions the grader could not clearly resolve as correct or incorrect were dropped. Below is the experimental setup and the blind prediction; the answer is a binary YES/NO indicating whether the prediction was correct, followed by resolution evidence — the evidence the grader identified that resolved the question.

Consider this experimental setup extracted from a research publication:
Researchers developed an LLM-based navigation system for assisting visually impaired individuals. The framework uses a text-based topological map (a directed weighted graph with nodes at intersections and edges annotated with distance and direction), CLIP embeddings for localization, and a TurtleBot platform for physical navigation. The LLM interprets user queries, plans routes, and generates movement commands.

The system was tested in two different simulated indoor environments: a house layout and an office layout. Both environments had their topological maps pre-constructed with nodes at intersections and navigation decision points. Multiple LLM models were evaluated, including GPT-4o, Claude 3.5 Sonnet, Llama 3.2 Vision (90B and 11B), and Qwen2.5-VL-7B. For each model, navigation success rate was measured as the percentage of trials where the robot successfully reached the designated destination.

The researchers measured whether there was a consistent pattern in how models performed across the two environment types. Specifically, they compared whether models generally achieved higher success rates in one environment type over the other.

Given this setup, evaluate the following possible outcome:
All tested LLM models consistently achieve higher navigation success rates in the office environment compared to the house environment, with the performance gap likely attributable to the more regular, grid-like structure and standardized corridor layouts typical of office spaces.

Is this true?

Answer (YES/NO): NO